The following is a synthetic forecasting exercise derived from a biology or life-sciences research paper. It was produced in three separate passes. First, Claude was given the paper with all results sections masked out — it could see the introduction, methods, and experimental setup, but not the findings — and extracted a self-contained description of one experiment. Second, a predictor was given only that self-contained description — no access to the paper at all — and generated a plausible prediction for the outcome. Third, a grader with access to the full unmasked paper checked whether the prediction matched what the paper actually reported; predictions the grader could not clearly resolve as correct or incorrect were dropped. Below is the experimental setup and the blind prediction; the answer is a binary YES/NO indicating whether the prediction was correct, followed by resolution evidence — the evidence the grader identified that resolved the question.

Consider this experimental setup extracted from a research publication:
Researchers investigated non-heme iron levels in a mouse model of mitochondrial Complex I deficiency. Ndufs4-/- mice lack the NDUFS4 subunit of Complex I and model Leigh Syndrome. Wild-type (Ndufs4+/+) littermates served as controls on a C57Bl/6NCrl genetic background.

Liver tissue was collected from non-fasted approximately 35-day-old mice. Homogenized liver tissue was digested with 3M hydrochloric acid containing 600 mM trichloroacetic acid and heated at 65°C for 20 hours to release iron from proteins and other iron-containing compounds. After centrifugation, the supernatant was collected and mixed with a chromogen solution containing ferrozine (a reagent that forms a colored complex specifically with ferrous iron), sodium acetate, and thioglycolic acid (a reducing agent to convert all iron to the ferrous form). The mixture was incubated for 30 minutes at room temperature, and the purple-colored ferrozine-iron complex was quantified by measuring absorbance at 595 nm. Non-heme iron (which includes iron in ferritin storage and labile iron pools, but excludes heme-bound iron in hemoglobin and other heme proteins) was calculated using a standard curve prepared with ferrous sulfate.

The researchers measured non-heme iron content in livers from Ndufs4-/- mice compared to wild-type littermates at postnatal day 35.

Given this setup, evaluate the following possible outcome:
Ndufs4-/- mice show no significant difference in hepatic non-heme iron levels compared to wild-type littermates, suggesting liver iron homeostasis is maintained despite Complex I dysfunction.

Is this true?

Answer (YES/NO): NO